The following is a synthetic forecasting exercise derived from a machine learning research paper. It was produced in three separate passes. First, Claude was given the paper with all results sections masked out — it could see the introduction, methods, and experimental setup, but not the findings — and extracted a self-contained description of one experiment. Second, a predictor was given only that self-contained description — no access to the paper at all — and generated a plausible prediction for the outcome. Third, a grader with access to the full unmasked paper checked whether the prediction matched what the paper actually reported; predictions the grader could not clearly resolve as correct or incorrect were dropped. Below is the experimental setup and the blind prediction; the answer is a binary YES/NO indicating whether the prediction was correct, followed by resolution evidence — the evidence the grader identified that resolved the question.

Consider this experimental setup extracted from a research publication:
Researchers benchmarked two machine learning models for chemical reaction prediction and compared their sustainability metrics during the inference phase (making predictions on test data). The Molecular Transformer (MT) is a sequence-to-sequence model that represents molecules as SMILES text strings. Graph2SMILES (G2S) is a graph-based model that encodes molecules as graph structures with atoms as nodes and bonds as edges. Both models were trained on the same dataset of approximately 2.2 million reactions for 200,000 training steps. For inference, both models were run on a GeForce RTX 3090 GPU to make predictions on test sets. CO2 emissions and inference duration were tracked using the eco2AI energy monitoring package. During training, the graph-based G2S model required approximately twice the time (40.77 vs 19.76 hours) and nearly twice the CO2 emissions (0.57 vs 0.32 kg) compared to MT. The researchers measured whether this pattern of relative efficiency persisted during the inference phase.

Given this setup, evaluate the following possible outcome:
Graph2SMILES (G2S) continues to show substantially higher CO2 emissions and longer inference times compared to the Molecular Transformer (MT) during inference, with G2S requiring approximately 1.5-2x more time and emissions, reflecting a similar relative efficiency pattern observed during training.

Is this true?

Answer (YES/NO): NO